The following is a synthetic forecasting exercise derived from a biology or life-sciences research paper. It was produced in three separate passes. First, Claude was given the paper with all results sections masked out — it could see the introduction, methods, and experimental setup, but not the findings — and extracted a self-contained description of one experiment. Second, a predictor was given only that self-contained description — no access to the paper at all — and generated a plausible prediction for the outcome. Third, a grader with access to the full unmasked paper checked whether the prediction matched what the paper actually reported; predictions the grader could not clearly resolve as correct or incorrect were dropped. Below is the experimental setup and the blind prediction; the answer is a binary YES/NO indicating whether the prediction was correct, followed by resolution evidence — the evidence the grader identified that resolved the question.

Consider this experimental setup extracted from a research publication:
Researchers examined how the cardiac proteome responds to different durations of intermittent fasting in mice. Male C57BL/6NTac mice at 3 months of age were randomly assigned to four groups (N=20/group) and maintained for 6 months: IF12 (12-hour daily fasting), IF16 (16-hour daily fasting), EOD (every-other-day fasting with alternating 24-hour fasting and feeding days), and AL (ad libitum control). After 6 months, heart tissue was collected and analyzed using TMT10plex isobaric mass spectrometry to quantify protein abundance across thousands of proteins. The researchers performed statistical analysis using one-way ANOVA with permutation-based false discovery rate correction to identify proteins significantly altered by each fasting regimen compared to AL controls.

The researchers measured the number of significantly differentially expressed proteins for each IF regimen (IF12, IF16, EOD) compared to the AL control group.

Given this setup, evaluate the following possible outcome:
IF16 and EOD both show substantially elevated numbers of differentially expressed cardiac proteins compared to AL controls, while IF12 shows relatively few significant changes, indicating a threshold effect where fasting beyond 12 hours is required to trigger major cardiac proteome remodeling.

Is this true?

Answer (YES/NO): NO